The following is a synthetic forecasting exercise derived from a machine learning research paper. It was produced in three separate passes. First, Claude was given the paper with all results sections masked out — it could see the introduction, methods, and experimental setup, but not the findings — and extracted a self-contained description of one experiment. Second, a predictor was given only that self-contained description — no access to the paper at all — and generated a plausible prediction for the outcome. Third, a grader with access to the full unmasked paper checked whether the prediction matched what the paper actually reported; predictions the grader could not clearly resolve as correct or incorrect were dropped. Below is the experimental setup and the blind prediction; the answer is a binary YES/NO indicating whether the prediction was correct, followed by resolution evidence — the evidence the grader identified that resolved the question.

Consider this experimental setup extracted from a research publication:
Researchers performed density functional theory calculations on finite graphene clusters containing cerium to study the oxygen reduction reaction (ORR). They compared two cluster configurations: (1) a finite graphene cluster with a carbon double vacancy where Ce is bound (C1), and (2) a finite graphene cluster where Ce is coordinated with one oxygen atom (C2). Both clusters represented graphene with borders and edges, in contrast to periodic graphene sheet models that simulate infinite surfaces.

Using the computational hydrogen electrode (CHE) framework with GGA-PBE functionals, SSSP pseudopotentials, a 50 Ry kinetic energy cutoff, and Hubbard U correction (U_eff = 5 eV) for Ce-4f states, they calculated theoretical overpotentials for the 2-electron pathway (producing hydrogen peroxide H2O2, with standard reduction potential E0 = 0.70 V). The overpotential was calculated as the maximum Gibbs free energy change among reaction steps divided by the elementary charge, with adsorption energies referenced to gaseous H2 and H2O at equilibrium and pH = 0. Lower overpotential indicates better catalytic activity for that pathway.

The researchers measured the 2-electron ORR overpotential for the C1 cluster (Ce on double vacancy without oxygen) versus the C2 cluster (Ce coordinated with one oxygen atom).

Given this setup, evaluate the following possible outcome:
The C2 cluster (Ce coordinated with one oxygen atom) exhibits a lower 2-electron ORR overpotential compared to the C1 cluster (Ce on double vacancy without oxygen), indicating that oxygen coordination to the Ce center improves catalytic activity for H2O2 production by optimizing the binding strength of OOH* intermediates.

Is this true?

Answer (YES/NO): YES